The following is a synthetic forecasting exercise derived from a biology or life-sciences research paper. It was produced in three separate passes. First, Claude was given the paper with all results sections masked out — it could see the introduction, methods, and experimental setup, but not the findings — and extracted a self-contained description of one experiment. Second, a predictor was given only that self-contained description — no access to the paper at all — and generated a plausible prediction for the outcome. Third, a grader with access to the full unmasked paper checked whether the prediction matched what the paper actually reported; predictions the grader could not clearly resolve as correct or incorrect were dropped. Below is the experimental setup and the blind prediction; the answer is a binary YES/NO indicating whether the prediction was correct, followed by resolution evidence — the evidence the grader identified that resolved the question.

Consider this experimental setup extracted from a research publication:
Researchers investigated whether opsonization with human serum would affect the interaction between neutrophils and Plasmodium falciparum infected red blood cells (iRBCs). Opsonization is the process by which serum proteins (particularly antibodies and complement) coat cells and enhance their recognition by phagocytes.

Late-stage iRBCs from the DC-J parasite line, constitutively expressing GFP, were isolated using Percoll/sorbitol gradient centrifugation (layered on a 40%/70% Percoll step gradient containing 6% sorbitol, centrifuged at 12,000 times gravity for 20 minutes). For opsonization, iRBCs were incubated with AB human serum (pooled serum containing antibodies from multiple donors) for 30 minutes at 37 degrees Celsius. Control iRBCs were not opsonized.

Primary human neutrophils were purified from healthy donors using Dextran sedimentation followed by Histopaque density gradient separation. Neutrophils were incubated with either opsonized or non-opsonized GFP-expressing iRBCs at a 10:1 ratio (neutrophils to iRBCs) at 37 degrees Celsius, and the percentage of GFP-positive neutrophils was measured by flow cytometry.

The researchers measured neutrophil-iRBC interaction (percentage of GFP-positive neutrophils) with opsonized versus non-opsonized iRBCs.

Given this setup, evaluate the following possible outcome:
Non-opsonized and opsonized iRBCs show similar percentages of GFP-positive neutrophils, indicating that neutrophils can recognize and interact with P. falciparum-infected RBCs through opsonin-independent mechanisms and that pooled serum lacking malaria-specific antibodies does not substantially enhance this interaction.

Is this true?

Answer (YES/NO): NO